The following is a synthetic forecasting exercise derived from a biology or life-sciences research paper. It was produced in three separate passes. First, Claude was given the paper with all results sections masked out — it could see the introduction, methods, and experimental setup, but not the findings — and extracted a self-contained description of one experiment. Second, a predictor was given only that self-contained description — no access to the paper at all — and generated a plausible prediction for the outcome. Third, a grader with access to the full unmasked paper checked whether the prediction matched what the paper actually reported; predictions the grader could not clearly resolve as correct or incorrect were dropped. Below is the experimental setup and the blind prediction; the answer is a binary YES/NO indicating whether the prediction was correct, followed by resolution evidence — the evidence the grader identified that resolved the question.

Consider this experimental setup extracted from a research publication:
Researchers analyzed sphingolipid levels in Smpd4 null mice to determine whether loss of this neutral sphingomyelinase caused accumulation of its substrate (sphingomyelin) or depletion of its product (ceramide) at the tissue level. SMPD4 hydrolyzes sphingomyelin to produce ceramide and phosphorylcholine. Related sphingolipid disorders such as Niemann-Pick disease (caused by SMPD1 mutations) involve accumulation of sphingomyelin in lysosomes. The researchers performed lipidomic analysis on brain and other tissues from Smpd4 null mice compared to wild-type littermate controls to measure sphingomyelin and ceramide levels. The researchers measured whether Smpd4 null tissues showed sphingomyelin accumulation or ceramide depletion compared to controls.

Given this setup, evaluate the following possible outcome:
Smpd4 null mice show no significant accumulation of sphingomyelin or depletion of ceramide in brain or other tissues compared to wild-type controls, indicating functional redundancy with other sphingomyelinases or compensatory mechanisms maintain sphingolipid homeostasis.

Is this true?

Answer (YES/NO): NO